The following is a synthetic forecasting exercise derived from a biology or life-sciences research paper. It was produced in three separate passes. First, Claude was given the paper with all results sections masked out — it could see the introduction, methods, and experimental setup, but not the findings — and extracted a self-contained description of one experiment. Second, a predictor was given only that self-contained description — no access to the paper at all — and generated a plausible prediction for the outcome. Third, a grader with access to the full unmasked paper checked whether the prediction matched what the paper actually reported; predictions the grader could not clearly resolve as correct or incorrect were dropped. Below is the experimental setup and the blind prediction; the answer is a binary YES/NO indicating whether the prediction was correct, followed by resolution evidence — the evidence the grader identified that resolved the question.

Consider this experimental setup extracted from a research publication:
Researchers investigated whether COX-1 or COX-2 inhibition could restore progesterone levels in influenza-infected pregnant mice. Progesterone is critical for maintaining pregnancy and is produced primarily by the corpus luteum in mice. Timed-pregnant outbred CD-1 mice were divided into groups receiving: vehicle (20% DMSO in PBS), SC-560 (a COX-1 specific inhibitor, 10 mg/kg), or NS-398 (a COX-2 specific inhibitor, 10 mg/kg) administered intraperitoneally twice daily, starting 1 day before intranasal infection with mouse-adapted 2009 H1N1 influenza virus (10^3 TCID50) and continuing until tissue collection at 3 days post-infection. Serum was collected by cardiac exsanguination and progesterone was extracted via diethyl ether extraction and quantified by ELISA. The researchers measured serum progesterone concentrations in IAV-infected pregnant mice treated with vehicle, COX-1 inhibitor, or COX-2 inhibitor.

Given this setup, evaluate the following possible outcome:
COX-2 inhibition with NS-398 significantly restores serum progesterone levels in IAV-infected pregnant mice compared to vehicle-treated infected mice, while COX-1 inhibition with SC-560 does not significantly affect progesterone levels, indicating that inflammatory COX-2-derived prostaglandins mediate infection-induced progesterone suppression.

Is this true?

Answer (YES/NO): NO